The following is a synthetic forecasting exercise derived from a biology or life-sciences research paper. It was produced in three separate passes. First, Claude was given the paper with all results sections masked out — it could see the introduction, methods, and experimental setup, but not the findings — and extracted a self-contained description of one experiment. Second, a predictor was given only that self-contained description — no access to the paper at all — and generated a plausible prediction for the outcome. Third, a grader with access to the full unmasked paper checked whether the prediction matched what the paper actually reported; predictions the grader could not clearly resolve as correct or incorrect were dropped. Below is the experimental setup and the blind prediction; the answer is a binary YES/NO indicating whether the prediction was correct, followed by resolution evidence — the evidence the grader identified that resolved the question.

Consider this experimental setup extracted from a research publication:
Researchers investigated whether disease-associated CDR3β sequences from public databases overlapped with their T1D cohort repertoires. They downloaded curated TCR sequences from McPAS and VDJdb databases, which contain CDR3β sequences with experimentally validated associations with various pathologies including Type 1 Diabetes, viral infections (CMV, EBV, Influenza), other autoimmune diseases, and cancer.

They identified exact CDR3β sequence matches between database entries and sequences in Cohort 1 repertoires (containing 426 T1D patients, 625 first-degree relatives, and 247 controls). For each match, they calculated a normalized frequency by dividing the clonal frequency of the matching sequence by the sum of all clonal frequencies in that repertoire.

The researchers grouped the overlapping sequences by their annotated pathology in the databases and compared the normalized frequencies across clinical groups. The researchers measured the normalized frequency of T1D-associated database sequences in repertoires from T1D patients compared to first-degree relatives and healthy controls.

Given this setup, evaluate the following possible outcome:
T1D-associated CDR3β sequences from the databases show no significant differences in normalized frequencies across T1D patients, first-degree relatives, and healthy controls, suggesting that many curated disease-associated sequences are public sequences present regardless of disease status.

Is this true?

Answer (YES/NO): NO